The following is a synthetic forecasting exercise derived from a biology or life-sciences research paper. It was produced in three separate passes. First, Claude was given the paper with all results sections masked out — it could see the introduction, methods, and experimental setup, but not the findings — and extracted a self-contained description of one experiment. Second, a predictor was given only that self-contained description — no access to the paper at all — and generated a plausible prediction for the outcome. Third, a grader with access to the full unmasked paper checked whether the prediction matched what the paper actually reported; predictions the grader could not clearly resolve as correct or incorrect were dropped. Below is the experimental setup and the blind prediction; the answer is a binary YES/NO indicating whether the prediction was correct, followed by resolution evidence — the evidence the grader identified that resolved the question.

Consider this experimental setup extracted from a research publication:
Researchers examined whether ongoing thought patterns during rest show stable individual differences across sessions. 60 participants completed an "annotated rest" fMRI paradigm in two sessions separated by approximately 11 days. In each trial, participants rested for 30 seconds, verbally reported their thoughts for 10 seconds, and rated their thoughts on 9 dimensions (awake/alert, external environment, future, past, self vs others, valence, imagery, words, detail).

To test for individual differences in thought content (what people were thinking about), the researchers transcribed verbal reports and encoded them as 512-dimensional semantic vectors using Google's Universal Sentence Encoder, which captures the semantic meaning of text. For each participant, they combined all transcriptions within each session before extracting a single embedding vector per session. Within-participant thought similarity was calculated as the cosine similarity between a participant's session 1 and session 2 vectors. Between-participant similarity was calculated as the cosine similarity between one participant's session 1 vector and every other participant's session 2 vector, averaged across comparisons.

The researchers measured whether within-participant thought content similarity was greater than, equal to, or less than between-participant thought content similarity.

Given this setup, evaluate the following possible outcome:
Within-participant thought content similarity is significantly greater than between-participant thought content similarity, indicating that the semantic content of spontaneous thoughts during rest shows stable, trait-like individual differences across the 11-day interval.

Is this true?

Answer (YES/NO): YES